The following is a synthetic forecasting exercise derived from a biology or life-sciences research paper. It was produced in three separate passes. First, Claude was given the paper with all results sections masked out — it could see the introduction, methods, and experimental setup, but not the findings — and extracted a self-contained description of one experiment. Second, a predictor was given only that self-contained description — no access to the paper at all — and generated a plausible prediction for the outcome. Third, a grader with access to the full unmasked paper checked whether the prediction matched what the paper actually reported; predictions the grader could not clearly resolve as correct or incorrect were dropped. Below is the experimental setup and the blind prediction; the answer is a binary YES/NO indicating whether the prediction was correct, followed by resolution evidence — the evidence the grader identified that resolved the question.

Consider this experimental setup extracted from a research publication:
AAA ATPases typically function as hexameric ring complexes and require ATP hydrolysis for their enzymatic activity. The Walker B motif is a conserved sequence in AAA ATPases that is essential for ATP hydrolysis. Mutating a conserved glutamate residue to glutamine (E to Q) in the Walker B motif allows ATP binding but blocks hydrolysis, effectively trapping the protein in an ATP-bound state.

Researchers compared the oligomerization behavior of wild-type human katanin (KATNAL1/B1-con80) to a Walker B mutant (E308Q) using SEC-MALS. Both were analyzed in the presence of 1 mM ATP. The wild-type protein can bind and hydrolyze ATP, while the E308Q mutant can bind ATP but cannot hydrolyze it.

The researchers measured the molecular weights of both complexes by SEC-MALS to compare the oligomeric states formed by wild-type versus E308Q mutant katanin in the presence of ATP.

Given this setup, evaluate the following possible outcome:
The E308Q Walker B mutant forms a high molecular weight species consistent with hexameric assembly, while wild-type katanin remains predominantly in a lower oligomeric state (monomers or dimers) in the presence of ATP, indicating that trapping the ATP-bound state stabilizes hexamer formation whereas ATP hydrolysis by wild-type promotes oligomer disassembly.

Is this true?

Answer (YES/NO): YES